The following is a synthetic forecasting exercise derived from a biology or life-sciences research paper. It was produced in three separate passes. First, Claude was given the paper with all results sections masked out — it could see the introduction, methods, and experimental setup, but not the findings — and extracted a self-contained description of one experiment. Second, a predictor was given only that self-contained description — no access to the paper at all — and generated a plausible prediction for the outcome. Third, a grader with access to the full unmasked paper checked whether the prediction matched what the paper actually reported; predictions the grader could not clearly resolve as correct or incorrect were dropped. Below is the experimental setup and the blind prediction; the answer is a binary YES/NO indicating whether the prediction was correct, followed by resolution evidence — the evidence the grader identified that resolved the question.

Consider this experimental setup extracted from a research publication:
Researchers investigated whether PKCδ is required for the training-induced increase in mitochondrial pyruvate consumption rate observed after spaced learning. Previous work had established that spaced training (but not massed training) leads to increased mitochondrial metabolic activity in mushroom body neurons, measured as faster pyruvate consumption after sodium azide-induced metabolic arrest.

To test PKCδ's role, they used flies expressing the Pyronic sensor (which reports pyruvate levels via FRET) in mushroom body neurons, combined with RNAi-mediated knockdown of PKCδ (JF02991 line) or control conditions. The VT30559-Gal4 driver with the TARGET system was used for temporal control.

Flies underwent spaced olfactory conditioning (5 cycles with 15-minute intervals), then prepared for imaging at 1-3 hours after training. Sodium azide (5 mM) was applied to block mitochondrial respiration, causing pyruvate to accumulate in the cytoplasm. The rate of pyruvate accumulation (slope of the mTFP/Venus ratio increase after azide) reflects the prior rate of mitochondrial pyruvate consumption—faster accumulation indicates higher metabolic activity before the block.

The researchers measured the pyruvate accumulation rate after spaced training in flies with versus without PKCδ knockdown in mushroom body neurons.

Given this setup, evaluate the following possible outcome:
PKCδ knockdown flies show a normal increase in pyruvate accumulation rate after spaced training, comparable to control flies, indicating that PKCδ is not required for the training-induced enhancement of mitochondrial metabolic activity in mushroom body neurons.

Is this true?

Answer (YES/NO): NO